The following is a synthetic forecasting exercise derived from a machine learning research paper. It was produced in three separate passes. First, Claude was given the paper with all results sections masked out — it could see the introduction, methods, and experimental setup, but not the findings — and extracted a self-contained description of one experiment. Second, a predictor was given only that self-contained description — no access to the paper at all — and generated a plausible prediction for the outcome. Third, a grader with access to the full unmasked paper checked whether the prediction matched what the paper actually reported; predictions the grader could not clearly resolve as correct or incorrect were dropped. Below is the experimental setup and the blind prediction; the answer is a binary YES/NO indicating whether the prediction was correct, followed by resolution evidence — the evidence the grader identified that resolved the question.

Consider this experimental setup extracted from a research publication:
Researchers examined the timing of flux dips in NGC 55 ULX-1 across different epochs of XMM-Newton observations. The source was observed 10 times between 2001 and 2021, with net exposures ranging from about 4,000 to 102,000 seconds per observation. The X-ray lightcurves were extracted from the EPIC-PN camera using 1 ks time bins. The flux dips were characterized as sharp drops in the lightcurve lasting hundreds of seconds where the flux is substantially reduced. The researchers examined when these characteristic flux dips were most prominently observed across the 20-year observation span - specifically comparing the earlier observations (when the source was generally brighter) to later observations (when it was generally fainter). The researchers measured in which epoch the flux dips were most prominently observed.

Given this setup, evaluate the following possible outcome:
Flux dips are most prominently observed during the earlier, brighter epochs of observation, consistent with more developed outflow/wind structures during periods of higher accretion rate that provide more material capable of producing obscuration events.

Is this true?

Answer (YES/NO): YES